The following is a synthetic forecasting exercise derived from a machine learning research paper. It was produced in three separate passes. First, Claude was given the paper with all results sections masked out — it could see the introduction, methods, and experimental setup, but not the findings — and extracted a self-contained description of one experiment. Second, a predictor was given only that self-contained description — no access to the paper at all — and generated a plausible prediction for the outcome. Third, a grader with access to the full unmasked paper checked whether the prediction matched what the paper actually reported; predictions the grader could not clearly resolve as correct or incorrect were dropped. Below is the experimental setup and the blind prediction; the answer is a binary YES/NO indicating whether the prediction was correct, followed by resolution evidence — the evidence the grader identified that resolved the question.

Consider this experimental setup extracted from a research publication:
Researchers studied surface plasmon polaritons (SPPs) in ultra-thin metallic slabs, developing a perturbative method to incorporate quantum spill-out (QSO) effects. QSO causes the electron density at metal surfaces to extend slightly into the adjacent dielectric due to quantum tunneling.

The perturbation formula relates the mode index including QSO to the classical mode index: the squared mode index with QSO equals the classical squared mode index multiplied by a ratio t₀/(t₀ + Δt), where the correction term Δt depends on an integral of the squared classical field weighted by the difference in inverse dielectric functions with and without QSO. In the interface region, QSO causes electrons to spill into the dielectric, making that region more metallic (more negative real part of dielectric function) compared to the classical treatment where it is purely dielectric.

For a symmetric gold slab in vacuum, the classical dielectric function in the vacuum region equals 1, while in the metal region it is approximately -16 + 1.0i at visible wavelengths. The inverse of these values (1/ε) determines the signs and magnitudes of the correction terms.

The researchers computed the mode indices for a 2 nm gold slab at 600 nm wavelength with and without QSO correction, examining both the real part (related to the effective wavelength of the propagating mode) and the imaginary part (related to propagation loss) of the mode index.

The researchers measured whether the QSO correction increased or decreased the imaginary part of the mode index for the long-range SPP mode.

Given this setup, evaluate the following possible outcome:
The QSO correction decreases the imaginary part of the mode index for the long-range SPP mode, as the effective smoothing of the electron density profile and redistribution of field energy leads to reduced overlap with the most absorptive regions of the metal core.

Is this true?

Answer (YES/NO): NO